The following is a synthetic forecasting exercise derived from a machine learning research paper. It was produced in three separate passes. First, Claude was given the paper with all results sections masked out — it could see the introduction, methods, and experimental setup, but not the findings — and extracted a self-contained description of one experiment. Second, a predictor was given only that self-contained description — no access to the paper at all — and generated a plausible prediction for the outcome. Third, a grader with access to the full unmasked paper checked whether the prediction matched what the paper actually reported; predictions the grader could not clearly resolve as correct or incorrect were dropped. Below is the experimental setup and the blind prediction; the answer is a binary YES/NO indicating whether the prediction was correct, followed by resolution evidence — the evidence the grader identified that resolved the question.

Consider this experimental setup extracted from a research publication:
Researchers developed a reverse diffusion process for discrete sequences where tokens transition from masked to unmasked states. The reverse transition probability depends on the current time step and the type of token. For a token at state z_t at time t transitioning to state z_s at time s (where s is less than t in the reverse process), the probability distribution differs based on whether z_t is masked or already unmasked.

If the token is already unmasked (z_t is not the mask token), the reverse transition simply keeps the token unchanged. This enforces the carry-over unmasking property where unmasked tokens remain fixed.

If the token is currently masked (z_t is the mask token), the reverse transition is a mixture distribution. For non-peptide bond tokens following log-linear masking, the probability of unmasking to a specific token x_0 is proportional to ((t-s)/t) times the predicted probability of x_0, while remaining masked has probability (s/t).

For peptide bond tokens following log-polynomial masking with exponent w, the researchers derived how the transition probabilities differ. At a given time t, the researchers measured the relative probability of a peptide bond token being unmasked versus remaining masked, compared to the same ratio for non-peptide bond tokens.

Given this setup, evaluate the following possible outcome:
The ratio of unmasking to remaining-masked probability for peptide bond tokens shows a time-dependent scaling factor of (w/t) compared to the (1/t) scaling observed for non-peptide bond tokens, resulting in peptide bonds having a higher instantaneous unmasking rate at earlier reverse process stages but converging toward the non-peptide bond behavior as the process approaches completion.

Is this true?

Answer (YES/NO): NO